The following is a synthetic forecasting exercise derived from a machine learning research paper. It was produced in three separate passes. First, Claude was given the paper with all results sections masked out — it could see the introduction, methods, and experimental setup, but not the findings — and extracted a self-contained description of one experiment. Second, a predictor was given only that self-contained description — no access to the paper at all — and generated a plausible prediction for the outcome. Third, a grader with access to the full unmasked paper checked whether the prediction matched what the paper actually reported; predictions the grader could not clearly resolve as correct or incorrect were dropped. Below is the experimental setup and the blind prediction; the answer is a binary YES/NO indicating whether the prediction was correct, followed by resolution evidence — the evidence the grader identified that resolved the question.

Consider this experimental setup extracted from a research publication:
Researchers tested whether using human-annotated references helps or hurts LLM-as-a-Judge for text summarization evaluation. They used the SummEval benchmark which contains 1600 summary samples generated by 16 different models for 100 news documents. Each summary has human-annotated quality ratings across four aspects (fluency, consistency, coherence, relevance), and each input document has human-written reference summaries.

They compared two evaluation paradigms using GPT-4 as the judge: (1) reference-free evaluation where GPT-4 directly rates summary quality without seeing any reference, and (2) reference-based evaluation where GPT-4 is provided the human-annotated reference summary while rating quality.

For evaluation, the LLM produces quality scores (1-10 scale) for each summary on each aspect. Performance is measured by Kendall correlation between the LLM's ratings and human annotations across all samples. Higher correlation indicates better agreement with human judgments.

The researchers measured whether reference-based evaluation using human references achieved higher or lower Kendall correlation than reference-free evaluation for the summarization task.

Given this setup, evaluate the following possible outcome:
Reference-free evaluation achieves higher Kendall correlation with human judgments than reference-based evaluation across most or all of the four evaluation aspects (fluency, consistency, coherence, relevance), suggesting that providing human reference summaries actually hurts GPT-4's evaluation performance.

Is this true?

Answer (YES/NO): NO